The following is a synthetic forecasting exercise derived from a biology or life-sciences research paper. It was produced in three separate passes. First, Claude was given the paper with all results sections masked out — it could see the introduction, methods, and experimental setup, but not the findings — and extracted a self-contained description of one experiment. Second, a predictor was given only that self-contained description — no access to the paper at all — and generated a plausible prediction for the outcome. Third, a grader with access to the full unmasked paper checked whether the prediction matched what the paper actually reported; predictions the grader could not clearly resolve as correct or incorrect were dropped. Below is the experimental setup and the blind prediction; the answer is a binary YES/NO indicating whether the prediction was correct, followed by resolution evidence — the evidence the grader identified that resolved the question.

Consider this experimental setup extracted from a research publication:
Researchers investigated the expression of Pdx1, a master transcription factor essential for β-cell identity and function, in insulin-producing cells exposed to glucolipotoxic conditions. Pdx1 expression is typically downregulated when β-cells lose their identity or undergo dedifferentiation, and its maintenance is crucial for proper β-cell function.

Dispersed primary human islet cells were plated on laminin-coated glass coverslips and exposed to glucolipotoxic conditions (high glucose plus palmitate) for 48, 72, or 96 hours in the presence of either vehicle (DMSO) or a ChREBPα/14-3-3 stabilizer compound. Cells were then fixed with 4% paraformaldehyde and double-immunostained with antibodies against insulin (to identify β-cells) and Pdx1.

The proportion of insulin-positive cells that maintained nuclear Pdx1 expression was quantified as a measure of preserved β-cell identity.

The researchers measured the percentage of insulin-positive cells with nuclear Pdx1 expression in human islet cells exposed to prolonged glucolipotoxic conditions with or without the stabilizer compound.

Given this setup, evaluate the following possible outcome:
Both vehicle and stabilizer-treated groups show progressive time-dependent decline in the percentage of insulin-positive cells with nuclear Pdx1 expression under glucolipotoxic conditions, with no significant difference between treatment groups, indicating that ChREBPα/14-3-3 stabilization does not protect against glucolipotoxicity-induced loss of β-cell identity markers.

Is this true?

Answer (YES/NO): NO